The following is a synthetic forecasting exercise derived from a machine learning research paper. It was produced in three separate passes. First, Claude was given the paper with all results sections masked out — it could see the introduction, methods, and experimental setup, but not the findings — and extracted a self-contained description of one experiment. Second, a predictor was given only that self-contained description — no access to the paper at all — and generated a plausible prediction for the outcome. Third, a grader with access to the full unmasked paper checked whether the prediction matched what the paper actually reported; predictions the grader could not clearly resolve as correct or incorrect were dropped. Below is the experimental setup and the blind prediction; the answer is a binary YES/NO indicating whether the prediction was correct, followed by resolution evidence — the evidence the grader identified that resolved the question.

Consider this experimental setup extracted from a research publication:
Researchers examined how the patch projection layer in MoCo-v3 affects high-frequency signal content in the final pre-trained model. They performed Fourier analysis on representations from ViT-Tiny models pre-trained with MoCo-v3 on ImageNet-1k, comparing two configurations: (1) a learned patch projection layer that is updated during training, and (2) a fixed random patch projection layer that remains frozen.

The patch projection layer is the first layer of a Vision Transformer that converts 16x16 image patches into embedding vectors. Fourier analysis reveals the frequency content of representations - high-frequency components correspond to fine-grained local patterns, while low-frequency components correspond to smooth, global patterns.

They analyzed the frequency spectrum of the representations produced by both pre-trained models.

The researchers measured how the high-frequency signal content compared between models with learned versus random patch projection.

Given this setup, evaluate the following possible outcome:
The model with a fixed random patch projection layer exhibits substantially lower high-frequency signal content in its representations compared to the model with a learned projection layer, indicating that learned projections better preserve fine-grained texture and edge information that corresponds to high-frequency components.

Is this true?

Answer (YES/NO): NO